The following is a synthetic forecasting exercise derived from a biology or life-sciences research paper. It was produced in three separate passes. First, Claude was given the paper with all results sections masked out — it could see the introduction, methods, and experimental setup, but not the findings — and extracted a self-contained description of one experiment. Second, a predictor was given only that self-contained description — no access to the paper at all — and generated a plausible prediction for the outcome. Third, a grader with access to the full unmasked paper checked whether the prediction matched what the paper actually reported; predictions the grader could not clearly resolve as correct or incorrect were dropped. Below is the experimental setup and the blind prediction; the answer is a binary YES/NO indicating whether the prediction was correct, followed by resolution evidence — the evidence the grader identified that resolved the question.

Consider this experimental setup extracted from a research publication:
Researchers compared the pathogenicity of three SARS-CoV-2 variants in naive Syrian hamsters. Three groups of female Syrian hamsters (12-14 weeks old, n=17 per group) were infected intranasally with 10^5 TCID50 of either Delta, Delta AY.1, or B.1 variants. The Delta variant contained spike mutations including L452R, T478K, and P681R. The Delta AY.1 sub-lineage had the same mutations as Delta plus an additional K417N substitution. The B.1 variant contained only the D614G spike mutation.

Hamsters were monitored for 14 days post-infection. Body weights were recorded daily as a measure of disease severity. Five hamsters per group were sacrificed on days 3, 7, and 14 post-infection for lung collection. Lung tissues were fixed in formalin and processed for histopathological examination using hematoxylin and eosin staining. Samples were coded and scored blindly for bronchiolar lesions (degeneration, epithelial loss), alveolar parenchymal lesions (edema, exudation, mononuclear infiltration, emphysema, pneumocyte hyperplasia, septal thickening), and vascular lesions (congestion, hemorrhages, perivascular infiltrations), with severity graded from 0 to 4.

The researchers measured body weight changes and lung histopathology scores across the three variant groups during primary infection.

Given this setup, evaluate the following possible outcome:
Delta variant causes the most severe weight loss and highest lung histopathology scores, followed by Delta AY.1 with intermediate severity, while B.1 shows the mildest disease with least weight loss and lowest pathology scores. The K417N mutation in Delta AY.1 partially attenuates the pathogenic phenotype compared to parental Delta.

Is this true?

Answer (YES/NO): NO